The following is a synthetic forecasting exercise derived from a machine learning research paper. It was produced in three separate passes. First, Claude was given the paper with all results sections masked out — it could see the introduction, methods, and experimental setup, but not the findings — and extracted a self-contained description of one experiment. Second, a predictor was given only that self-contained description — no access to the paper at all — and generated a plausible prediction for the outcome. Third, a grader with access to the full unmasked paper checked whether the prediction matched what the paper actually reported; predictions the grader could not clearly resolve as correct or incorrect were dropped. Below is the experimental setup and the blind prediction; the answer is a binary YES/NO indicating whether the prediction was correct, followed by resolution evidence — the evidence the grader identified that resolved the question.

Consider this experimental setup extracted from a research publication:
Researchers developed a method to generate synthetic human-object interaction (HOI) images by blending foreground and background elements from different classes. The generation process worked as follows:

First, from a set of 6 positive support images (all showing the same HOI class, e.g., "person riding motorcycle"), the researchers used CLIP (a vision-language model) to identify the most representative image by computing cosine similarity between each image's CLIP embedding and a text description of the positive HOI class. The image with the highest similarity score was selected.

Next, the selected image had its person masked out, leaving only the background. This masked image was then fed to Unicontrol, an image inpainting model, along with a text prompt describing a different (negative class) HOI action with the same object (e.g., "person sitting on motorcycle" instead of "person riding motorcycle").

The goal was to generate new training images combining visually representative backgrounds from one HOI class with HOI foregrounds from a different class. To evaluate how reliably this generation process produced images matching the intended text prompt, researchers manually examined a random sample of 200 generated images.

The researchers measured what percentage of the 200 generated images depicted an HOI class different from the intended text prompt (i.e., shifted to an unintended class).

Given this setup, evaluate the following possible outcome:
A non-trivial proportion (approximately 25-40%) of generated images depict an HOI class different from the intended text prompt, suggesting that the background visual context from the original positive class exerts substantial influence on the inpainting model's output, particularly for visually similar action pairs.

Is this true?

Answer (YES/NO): NO